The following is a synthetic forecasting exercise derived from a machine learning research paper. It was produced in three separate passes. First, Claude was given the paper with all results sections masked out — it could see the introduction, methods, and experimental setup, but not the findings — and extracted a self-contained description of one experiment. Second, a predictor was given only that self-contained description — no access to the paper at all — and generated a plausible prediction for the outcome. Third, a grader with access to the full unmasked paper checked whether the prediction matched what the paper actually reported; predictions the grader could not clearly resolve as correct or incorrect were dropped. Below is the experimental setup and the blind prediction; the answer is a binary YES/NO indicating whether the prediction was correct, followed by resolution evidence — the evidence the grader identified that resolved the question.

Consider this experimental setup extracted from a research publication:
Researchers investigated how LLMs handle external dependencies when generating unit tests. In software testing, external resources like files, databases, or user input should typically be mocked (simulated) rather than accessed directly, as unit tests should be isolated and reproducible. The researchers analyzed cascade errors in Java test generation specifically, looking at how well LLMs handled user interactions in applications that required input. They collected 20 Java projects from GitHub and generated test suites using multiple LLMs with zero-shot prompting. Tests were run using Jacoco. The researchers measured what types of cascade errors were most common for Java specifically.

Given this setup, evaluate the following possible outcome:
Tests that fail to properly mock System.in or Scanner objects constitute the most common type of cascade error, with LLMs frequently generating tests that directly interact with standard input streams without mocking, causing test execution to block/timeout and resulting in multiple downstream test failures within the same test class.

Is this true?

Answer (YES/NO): YES